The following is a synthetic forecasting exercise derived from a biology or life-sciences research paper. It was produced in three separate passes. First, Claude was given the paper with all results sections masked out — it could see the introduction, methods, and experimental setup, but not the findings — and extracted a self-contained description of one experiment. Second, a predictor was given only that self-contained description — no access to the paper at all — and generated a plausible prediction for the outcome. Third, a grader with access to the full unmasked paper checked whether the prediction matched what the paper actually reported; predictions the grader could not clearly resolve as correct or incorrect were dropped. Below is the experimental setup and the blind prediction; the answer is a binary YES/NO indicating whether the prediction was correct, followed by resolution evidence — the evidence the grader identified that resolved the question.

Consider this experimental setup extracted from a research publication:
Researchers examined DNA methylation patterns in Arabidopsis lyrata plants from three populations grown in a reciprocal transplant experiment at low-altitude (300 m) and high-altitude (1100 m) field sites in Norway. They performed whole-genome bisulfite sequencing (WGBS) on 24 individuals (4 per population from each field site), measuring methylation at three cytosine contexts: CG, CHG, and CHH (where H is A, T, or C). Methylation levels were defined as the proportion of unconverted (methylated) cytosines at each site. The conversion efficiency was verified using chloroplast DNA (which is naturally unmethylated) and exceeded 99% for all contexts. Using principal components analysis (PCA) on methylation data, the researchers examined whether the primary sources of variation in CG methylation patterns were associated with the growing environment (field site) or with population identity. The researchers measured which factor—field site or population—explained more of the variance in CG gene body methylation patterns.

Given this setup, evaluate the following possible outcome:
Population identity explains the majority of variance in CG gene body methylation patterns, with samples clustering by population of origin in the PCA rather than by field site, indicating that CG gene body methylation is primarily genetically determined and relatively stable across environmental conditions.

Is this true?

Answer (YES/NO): YES